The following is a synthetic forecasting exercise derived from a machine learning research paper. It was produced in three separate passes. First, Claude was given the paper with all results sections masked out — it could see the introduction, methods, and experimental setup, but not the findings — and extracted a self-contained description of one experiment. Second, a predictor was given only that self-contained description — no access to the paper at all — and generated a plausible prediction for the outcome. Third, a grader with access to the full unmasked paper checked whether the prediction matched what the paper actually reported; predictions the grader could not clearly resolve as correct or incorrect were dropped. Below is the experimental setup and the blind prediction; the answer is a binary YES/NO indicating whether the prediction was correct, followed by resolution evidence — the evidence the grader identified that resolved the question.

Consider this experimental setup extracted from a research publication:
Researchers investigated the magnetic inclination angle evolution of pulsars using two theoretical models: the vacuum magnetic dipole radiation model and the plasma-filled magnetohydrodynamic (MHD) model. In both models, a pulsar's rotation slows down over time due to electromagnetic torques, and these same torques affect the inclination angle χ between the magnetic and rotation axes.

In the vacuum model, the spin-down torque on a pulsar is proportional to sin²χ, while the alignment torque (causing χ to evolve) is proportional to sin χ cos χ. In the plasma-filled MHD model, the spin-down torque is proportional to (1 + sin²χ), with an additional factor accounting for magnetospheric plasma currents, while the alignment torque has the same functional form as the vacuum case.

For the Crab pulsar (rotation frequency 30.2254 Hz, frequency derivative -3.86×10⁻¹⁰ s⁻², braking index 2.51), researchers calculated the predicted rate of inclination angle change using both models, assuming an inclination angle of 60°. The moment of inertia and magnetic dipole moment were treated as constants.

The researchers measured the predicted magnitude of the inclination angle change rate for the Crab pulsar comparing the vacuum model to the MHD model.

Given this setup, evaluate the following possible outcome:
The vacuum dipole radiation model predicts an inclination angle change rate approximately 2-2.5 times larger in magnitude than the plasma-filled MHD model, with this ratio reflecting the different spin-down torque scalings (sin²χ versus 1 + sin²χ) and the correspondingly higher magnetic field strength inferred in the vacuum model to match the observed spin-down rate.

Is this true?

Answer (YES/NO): NO